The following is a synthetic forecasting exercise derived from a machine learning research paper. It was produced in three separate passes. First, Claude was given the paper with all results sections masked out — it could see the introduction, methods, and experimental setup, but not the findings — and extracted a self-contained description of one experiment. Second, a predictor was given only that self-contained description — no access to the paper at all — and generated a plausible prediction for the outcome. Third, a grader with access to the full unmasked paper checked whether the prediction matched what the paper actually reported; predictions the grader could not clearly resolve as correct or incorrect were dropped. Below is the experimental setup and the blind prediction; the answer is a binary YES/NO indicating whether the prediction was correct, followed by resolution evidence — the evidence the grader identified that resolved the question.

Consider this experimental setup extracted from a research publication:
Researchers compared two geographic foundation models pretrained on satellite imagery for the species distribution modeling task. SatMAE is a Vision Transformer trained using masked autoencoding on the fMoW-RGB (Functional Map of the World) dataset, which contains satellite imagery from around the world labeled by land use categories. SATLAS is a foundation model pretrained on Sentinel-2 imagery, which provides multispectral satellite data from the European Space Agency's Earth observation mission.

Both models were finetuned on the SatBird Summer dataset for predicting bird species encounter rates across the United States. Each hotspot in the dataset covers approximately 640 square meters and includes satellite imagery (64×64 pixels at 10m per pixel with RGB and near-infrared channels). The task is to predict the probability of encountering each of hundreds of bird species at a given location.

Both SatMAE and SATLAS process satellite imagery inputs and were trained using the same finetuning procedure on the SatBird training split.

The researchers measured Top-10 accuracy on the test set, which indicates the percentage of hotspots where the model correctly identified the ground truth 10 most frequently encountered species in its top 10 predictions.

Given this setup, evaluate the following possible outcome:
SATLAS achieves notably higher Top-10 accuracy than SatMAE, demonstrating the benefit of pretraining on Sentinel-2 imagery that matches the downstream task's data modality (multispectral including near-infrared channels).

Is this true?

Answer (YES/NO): NO